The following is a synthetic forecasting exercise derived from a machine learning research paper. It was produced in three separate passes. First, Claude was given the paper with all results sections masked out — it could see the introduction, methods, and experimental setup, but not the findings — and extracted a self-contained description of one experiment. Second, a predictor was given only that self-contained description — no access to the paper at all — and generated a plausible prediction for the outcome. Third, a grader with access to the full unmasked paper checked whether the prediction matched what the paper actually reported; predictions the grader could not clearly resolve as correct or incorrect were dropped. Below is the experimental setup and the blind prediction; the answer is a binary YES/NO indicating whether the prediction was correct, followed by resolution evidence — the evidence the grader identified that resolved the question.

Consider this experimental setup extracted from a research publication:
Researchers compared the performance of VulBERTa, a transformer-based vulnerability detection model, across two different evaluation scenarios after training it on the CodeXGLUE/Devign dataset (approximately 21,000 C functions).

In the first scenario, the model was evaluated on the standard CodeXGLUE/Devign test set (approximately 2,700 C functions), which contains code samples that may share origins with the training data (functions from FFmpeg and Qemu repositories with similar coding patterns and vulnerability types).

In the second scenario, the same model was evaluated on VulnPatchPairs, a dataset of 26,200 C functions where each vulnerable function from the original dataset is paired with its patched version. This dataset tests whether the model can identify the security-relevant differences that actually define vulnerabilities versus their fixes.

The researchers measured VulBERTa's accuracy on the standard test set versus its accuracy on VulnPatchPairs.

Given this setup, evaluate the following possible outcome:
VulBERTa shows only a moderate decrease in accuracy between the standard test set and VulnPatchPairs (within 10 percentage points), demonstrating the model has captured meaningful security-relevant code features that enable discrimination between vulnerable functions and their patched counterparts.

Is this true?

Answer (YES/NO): NO